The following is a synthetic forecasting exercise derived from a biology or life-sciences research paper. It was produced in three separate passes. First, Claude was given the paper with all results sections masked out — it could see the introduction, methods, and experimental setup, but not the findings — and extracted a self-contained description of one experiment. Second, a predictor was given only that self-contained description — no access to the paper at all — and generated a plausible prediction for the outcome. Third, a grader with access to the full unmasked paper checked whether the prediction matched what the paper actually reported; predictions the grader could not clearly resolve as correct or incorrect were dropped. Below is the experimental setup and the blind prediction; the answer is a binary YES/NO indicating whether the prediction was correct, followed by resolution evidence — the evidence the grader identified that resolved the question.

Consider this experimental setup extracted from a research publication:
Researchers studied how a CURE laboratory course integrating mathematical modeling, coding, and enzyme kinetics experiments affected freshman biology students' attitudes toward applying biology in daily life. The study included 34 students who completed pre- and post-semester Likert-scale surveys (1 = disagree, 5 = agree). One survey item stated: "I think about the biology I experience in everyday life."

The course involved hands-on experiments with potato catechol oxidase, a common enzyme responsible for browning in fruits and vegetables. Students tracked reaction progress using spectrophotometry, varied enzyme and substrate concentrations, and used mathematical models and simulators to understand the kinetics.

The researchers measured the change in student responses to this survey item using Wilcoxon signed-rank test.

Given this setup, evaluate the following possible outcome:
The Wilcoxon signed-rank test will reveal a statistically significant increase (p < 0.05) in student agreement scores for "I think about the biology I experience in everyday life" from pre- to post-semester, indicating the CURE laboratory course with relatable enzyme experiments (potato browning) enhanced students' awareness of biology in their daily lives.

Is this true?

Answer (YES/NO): YES